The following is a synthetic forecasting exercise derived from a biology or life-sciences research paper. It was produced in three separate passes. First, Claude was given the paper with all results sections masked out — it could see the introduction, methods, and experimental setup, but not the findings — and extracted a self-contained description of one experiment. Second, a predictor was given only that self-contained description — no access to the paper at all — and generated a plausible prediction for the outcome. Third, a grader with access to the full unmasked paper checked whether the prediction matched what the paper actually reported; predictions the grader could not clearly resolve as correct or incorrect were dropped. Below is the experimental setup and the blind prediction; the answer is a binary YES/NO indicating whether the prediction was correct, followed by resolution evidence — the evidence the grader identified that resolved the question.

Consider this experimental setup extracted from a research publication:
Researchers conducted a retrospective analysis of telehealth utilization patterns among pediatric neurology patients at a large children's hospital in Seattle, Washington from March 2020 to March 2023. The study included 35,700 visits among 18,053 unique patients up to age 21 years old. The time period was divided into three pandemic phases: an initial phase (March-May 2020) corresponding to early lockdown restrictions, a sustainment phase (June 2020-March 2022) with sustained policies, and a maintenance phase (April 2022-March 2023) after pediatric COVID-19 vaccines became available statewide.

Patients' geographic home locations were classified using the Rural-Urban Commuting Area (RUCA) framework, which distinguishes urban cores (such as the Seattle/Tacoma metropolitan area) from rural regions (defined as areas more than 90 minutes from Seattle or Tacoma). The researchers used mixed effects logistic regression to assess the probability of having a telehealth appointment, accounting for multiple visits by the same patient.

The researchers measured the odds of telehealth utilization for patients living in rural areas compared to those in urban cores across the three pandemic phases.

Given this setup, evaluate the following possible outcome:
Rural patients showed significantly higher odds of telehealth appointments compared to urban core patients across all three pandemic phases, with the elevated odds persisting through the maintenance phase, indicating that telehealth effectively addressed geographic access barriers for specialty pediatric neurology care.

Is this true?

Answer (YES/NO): YES